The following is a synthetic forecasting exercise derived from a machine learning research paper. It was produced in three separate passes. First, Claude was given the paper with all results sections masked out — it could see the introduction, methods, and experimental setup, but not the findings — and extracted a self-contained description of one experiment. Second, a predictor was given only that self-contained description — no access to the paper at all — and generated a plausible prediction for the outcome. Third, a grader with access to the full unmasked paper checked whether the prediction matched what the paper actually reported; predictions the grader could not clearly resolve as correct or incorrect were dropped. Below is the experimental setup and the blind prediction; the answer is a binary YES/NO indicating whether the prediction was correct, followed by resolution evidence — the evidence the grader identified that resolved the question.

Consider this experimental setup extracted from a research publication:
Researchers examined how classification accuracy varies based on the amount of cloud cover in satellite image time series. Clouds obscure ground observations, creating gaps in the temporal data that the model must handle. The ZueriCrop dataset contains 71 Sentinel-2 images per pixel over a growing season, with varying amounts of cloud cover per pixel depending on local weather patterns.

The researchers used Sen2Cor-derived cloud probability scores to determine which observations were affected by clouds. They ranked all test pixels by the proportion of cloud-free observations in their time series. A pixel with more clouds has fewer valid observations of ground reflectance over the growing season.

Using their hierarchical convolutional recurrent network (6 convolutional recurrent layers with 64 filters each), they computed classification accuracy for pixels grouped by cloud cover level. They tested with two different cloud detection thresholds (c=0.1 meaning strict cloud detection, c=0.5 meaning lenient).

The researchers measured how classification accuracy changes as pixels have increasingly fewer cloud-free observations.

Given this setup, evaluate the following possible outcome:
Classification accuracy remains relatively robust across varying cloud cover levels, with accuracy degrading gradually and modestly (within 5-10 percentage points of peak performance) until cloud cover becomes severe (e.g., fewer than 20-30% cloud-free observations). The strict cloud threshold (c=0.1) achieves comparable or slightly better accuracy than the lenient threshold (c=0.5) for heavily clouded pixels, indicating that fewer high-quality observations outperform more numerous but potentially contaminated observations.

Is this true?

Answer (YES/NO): NO